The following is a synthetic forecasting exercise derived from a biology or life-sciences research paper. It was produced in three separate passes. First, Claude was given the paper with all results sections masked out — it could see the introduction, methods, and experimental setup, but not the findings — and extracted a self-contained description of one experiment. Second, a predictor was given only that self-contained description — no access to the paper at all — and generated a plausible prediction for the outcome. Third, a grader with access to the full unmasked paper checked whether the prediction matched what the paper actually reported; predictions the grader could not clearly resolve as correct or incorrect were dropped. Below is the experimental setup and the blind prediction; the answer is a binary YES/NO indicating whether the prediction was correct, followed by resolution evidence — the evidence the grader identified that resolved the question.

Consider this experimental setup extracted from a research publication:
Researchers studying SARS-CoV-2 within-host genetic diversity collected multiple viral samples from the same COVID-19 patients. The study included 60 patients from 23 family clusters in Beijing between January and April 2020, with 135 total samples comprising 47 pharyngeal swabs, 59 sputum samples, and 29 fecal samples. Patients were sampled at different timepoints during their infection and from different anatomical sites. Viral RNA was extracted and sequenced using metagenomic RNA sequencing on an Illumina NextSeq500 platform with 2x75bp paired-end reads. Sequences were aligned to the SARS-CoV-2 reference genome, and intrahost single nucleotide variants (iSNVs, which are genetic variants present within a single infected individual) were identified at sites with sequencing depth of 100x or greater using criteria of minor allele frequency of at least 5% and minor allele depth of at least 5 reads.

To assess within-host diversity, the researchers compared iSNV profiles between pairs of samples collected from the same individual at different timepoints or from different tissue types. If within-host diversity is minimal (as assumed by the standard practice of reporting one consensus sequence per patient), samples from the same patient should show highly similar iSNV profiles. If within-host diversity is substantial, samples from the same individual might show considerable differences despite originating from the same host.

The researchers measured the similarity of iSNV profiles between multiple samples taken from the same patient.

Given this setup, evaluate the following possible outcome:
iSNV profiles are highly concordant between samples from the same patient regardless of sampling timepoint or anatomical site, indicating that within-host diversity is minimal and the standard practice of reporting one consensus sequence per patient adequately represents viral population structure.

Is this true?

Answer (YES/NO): NO